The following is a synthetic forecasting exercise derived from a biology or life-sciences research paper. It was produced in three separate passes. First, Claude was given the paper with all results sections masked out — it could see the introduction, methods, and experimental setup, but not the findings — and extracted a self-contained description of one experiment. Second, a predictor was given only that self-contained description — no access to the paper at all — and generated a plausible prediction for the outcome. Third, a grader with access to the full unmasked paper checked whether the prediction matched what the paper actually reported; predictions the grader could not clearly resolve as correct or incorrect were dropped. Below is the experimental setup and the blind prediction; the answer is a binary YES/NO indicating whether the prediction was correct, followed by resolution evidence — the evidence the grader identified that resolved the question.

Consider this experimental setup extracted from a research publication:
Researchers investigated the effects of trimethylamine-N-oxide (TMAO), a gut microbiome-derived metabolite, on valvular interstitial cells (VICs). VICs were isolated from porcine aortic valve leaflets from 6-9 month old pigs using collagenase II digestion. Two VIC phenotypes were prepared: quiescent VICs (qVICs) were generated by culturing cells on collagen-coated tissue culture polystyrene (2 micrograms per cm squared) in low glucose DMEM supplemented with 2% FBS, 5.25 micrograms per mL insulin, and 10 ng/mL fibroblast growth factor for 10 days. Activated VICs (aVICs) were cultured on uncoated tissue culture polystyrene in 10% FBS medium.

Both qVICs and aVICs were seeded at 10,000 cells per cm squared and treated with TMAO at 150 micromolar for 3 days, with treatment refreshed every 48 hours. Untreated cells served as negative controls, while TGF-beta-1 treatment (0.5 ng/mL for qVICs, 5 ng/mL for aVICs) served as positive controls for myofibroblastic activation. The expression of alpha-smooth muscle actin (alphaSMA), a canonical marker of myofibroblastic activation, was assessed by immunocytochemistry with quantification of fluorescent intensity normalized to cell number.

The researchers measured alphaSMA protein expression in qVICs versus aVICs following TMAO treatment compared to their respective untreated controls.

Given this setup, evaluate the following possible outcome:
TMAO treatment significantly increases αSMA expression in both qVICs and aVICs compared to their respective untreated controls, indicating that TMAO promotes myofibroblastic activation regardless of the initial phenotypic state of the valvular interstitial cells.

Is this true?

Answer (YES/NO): NO